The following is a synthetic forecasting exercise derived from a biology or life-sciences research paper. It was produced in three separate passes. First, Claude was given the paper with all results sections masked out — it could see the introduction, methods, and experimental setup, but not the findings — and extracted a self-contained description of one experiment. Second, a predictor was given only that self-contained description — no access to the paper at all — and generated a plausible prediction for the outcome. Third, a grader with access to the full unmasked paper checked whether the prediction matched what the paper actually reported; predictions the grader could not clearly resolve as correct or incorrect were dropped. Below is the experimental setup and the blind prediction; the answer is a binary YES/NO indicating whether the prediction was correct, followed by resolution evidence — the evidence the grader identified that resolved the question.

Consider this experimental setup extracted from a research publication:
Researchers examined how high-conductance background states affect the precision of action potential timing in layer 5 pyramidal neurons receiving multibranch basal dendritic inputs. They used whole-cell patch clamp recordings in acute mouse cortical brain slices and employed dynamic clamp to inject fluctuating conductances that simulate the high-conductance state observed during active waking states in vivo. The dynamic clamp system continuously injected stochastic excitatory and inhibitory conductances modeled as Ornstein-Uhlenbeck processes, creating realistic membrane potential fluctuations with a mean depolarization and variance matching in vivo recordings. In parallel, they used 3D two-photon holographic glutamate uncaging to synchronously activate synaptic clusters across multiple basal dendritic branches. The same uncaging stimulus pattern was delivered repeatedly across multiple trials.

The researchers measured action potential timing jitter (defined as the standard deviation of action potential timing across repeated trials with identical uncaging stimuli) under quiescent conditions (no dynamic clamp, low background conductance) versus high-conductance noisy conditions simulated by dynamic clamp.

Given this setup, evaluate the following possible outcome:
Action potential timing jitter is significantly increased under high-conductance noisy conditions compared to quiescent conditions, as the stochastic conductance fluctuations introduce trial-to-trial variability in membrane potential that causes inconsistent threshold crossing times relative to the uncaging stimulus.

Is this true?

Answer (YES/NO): NO